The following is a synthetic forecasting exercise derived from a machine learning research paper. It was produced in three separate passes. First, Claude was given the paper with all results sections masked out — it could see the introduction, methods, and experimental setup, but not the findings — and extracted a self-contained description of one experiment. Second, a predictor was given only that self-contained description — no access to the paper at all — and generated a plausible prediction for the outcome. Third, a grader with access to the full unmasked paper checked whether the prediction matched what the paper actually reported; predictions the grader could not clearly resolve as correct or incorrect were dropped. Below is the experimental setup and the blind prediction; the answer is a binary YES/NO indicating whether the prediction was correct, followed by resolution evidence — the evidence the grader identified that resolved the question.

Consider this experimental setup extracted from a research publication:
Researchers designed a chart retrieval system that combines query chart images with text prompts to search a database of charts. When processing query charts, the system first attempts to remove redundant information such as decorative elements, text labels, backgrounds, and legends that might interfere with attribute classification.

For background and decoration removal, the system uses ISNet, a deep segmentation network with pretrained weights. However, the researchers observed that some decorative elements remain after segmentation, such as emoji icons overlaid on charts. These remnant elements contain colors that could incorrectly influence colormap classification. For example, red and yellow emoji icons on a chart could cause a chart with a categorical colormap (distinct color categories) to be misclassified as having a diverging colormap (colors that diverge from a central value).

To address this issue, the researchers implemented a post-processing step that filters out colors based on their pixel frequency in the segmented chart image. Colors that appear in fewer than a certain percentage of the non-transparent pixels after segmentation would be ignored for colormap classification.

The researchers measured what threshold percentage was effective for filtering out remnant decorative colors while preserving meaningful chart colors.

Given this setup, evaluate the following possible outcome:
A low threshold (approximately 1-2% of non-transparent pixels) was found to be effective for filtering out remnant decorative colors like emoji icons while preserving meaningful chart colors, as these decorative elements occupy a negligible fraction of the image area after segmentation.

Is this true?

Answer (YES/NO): NO